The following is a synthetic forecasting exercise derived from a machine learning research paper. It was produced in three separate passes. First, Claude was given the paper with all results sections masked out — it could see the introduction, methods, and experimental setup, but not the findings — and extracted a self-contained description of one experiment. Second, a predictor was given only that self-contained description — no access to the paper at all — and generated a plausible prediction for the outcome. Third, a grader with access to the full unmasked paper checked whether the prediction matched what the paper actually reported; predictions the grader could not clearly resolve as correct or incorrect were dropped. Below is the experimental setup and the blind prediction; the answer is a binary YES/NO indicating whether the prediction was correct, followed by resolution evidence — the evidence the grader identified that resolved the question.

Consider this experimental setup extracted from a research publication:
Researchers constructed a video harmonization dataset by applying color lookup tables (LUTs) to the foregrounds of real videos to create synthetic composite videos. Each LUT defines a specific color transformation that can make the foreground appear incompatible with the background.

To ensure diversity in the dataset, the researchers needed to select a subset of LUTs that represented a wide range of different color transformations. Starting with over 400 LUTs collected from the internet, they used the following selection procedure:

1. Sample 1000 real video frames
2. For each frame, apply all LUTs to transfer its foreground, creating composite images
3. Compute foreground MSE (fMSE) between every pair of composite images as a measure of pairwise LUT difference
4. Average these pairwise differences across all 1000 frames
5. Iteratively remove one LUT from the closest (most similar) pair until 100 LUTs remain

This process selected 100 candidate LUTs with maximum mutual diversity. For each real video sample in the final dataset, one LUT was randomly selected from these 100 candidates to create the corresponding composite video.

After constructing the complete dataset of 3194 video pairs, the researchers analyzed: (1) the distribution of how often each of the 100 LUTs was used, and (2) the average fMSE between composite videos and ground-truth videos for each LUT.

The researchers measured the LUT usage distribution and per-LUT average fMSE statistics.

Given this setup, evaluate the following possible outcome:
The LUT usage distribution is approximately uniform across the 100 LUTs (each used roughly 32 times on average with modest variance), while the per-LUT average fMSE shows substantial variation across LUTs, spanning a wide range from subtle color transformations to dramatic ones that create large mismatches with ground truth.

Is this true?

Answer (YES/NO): NO